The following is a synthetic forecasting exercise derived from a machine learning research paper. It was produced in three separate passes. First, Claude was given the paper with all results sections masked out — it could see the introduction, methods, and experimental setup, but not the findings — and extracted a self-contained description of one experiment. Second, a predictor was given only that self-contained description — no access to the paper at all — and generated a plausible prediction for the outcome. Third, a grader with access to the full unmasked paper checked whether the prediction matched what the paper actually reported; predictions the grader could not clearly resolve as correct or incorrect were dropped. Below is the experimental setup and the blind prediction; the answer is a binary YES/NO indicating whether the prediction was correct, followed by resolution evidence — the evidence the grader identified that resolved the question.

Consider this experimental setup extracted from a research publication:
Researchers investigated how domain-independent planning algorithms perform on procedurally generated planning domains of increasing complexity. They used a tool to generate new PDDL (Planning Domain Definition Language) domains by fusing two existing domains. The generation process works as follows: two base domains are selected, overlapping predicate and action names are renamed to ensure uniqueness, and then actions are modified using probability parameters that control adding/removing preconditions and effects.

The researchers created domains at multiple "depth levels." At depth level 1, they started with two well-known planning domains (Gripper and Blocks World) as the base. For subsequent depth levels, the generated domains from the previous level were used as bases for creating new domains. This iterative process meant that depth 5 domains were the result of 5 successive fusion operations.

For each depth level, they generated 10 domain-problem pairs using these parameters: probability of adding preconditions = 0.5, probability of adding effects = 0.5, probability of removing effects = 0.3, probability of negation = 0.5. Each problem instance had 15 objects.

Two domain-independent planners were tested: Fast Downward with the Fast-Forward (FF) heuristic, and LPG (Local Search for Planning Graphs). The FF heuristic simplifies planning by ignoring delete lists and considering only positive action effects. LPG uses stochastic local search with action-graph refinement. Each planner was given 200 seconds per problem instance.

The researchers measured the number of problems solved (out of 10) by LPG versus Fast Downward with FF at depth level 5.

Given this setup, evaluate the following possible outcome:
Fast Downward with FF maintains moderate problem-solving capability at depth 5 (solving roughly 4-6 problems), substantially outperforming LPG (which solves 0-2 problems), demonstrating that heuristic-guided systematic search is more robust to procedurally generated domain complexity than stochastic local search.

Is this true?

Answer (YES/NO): NO